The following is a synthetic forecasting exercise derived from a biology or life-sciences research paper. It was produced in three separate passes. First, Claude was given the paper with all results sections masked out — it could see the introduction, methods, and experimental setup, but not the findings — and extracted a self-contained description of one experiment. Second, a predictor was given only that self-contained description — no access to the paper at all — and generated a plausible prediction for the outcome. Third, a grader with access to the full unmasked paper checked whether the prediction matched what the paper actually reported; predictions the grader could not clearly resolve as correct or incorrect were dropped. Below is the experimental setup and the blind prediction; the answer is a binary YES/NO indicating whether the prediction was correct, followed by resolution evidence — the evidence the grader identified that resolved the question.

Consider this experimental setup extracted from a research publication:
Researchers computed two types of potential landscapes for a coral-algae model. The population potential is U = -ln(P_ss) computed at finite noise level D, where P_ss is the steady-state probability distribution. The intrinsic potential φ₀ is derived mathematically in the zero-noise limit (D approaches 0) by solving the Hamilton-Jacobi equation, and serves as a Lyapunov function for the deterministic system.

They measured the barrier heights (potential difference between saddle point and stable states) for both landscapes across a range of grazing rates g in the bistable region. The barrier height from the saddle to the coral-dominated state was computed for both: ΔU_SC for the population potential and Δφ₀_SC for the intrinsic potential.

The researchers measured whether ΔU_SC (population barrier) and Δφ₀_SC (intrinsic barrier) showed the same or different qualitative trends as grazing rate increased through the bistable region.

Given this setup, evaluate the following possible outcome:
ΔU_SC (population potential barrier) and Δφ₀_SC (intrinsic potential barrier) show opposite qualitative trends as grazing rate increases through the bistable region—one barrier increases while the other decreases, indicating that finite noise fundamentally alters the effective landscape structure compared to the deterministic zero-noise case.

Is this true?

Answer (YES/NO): NO